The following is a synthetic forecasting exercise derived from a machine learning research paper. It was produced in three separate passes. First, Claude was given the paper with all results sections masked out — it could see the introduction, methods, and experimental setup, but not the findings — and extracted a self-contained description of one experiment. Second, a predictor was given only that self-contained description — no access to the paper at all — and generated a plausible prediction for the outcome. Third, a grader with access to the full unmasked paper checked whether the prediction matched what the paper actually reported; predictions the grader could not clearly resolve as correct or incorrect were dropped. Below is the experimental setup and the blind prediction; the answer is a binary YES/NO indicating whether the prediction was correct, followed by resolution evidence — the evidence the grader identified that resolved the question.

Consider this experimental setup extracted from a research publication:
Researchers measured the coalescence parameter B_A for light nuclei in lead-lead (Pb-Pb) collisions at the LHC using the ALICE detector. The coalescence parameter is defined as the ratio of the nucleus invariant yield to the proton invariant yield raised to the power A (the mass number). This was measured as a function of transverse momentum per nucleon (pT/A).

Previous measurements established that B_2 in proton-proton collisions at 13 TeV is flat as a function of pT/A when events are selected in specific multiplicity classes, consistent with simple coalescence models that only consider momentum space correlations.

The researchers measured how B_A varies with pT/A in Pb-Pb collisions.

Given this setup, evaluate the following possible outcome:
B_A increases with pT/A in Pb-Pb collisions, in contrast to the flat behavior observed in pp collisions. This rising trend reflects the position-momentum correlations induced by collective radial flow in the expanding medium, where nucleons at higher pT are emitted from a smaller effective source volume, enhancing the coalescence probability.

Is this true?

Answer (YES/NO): YES